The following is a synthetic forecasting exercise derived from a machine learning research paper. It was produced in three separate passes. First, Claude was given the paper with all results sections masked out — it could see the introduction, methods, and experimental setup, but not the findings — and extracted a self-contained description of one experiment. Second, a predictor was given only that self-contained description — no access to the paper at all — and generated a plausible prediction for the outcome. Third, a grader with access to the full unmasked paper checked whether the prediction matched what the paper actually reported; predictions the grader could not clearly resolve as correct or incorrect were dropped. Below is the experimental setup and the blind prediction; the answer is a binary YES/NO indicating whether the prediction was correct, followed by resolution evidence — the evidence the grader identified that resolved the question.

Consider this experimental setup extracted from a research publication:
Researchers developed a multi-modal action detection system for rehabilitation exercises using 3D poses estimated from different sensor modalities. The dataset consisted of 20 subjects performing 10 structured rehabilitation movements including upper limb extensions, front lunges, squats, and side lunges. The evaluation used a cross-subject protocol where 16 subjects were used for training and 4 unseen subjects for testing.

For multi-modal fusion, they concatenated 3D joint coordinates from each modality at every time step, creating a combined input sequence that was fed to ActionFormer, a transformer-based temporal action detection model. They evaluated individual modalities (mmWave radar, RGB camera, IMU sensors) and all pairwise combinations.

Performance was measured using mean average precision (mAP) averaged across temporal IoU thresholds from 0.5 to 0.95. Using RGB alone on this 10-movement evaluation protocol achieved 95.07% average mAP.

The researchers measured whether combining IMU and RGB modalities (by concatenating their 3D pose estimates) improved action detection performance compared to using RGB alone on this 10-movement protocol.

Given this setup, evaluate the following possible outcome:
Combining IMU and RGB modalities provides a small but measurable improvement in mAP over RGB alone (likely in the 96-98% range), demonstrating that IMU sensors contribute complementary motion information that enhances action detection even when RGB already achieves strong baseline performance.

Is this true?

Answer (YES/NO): NO